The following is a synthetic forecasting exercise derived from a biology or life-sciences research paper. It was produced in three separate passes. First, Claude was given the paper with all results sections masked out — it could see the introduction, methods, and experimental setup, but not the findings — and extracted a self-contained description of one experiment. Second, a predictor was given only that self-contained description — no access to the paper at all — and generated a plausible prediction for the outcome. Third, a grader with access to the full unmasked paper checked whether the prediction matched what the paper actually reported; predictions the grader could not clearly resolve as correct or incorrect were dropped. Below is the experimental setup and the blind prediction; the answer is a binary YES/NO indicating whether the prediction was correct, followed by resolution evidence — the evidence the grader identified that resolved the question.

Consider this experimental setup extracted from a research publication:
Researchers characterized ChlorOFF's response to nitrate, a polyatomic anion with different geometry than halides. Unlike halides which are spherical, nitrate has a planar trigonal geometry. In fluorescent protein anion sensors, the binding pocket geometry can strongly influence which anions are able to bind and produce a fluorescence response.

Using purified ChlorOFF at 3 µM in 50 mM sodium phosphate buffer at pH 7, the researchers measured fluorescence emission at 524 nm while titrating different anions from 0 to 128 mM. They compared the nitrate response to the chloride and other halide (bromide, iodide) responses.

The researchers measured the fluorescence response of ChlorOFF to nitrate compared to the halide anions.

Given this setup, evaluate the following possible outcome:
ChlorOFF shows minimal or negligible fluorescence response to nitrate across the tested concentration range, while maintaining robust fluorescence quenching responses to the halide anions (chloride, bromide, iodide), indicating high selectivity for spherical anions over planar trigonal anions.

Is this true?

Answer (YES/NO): NO